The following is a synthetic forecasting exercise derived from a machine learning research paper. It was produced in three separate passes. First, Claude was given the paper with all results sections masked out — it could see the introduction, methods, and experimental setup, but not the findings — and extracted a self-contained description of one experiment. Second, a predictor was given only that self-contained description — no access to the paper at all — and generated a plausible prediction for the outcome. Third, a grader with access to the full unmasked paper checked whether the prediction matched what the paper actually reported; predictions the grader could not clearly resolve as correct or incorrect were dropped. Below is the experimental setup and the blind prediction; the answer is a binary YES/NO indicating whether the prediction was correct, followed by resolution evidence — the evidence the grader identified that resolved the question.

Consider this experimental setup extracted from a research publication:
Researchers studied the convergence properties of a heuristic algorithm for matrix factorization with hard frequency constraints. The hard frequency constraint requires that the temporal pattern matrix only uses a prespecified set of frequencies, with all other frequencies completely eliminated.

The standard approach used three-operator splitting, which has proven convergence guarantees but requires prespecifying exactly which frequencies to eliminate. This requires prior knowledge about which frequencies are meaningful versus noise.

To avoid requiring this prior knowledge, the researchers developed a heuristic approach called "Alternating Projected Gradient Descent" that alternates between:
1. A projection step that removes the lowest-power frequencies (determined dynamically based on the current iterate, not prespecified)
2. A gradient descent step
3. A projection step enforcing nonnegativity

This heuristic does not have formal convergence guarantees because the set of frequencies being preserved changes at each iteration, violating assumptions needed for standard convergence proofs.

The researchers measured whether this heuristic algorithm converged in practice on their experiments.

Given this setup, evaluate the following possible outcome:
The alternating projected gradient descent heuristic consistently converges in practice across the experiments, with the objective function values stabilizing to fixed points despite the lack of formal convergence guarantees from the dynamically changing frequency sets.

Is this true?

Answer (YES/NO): YES